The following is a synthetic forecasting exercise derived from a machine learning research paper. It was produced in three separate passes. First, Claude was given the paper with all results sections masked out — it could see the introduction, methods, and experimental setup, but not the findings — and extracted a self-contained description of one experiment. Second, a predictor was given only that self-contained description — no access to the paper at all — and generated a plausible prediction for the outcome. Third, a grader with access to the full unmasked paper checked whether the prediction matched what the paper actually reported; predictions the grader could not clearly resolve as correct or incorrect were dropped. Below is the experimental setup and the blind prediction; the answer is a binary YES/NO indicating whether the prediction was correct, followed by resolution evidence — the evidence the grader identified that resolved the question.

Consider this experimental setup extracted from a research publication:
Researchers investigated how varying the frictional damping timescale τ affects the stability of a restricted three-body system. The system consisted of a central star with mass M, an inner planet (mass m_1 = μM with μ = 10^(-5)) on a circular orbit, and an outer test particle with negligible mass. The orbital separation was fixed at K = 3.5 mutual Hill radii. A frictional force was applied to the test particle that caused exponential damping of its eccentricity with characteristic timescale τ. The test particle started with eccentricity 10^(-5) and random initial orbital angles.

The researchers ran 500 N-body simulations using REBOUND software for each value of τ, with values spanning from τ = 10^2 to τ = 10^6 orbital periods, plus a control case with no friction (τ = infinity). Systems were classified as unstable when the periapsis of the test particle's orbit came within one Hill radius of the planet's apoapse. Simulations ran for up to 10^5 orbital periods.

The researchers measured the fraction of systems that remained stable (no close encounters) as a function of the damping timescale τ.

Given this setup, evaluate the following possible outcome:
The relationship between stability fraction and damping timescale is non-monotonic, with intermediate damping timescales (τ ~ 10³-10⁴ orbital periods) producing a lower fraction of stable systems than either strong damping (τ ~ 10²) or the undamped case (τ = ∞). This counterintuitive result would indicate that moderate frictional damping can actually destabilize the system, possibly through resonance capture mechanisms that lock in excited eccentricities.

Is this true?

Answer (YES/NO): NO